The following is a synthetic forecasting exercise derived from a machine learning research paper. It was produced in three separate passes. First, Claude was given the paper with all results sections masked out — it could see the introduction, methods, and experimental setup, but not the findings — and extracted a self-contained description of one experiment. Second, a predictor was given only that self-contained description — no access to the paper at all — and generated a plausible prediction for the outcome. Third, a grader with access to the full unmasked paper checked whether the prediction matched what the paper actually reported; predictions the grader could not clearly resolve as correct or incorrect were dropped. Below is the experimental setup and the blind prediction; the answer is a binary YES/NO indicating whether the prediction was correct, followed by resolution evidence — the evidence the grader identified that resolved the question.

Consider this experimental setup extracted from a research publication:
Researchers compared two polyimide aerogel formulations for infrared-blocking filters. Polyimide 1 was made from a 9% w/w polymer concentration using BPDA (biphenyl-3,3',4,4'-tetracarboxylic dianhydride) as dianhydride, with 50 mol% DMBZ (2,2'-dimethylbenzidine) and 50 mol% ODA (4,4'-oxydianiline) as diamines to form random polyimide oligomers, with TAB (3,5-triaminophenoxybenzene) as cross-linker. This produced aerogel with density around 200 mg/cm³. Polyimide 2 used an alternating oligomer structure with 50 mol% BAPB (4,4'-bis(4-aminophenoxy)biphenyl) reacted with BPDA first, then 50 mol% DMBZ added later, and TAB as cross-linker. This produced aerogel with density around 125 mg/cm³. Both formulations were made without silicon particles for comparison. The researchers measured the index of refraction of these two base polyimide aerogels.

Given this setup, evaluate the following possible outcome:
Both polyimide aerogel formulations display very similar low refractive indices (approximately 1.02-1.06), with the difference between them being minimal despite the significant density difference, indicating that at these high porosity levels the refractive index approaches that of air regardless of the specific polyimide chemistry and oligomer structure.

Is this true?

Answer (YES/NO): NO